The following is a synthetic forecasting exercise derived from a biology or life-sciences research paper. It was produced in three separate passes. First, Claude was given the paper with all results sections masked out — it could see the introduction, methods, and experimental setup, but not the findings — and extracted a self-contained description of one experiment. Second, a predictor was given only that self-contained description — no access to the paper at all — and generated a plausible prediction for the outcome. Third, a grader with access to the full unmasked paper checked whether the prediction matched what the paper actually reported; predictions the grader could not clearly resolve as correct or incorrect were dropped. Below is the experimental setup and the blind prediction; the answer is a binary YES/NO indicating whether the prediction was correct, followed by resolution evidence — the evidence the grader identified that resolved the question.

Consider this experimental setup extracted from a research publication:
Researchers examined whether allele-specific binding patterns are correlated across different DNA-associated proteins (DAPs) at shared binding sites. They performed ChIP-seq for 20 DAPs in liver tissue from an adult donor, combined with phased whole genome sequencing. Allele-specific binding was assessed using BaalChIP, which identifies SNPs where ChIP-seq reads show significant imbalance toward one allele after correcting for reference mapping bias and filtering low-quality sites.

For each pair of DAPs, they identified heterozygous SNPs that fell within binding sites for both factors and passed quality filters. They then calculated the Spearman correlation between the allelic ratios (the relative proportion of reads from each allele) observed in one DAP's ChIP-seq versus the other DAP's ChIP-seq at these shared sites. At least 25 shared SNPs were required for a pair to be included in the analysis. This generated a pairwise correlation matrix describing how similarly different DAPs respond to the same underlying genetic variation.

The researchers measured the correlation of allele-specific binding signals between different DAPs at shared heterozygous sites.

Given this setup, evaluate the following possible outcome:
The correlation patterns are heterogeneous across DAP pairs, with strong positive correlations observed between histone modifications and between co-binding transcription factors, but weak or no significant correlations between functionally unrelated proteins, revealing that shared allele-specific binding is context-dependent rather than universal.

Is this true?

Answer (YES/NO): NO